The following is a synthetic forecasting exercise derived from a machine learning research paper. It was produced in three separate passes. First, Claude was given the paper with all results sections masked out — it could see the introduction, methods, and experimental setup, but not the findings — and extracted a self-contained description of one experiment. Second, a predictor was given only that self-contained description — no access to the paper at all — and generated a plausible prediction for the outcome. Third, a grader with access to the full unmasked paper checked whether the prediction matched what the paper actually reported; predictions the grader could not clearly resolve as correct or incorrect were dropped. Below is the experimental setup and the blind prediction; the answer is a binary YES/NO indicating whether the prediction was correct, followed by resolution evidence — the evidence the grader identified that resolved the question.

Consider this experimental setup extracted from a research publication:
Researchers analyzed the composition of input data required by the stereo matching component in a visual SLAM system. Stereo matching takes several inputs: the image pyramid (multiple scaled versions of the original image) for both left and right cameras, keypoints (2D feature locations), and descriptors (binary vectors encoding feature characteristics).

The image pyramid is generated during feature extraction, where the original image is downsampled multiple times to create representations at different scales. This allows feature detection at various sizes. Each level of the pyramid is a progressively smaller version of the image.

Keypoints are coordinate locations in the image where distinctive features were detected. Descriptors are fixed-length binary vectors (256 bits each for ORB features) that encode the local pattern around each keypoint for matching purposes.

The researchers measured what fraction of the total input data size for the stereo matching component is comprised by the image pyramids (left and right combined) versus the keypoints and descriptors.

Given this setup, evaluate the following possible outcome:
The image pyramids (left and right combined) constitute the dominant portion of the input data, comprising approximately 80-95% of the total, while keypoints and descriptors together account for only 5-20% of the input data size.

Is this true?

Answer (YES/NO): YES